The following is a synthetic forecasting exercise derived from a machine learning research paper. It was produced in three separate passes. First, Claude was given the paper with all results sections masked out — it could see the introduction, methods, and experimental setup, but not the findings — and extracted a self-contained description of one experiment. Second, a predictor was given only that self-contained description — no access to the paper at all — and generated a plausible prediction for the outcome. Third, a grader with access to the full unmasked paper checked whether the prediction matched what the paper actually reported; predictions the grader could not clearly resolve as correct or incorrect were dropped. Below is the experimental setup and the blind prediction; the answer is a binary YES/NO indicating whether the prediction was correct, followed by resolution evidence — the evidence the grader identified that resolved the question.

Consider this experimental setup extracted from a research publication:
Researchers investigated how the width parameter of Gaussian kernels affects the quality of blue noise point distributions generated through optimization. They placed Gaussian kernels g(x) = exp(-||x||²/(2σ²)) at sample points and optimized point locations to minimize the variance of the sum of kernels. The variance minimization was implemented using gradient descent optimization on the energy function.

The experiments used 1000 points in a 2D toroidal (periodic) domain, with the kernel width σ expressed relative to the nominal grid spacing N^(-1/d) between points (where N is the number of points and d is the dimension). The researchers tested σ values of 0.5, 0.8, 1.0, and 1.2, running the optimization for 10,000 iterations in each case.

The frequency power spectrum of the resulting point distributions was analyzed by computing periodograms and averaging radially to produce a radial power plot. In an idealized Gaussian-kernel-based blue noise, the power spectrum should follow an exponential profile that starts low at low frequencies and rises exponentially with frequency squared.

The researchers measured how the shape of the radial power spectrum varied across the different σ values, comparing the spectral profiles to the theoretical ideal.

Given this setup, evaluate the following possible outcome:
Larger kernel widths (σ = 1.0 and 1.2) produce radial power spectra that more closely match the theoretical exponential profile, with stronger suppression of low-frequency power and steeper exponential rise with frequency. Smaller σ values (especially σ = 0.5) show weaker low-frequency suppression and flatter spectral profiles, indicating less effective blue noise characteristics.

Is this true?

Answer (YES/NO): NO